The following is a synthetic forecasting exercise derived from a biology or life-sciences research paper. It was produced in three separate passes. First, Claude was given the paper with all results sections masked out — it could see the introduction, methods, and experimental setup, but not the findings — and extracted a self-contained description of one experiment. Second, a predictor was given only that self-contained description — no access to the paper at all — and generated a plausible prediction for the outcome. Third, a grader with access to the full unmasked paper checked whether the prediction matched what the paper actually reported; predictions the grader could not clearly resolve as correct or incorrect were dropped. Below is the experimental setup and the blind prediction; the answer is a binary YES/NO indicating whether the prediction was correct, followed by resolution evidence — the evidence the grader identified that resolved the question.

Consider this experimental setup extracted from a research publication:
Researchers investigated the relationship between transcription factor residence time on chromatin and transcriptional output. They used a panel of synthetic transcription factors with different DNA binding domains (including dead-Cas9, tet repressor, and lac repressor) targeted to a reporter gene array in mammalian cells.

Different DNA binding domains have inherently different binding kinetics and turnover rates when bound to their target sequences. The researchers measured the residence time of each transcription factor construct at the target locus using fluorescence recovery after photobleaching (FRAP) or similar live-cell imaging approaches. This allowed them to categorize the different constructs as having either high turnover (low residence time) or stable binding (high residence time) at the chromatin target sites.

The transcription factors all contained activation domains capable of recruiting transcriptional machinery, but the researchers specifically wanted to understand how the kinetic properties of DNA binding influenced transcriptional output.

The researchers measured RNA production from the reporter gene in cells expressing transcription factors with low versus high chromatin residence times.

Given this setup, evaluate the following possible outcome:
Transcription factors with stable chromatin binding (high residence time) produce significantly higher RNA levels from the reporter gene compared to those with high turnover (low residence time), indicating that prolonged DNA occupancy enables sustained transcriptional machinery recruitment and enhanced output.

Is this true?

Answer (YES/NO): YES